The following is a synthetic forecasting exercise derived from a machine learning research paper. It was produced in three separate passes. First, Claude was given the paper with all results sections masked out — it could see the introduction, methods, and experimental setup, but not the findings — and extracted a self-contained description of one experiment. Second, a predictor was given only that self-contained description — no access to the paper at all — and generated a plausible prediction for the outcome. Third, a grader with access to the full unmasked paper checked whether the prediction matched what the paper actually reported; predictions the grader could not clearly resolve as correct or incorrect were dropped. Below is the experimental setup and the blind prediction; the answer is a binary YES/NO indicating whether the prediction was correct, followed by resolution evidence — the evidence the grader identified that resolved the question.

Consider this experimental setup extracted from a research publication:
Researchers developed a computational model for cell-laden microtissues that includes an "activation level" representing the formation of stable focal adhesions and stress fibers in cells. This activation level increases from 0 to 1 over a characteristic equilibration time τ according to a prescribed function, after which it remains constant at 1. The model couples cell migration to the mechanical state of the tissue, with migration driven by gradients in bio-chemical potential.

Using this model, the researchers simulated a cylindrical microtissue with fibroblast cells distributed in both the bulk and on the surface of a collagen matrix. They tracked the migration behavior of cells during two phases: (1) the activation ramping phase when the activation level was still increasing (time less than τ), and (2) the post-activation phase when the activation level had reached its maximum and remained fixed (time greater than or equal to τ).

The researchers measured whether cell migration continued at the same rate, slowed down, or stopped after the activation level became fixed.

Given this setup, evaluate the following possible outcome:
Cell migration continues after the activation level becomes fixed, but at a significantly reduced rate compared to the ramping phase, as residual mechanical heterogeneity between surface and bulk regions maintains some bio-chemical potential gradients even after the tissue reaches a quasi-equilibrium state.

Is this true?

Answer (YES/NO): NO